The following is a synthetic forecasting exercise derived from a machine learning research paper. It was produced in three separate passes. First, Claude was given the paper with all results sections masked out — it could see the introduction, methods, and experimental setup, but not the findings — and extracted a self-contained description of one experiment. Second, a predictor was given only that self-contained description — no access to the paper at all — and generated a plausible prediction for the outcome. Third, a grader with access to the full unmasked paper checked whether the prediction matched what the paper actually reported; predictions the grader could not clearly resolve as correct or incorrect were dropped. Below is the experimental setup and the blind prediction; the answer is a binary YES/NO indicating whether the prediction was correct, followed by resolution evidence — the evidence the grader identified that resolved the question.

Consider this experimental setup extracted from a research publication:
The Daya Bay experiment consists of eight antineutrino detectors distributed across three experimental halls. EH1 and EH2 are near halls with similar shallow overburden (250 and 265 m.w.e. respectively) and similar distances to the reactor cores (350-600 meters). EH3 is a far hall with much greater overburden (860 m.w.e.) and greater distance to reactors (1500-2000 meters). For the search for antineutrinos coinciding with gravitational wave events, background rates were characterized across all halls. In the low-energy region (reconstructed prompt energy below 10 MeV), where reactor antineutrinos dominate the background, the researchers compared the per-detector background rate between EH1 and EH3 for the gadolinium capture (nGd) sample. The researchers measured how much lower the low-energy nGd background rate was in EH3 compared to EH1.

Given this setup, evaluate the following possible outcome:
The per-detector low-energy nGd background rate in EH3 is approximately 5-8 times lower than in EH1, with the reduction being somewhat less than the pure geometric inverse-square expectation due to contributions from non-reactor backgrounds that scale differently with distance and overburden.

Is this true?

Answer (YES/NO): NO